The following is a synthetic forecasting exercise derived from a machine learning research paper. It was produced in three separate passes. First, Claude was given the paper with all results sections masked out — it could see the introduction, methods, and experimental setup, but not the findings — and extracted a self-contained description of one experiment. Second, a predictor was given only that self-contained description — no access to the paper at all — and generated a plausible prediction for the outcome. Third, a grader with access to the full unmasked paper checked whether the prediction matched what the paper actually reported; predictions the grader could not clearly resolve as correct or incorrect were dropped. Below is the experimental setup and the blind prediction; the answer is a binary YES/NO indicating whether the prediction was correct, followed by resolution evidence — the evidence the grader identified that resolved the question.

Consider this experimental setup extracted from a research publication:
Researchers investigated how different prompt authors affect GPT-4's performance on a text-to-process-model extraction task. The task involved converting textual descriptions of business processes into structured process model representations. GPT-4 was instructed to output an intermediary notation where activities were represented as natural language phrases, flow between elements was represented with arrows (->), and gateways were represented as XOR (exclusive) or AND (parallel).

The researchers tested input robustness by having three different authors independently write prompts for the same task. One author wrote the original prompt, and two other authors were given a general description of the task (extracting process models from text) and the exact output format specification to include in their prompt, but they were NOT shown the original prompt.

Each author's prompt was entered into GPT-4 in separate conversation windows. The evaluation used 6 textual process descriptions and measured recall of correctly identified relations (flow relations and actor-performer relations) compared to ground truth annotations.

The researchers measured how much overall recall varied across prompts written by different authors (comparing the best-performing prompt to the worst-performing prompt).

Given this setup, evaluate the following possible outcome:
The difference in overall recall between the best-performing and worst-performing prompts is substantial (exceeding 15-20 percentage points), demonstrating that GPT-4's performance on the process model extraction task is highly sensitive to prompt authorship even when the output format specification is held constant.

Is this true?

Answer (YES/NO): NO